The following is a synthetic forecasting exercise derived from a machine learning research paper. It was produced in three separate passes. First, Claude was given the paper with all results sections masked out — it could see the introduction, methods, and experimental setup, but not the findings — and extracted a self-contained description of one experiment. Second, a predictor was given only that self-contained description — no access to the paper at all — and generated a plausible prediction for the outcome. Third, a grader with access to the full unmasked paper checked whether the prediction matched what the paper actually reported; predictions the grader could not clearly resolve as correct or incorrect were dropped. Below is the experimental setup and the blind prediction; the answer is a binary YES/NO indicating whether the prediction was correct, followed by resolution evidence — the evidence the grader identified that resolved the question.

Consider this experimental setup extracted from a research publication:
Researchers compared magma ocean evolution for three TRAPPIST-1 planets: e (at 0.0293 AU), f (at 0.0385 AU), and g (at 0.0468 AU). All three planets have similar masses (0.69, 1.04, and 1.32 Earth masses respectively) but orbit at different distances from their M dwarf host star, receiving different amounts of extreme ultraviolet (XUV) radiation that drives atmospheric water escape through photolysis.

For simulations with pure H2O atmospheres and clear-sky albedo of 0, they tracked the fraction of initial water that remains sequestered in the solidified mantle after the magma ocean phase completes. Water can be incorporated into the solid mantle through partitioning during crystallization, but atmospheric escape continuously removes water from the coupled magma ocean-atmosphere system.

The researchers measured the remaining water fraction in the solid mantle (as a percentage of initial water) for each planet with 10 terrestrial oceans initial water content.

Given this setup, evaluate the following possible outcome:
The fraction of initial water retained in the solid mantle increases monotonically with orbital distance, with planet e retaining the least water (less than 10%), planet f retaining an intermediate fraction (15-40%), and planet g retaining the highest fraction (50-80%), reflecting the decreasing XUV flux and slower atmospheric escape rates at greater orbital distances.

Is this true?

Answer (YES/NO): NO